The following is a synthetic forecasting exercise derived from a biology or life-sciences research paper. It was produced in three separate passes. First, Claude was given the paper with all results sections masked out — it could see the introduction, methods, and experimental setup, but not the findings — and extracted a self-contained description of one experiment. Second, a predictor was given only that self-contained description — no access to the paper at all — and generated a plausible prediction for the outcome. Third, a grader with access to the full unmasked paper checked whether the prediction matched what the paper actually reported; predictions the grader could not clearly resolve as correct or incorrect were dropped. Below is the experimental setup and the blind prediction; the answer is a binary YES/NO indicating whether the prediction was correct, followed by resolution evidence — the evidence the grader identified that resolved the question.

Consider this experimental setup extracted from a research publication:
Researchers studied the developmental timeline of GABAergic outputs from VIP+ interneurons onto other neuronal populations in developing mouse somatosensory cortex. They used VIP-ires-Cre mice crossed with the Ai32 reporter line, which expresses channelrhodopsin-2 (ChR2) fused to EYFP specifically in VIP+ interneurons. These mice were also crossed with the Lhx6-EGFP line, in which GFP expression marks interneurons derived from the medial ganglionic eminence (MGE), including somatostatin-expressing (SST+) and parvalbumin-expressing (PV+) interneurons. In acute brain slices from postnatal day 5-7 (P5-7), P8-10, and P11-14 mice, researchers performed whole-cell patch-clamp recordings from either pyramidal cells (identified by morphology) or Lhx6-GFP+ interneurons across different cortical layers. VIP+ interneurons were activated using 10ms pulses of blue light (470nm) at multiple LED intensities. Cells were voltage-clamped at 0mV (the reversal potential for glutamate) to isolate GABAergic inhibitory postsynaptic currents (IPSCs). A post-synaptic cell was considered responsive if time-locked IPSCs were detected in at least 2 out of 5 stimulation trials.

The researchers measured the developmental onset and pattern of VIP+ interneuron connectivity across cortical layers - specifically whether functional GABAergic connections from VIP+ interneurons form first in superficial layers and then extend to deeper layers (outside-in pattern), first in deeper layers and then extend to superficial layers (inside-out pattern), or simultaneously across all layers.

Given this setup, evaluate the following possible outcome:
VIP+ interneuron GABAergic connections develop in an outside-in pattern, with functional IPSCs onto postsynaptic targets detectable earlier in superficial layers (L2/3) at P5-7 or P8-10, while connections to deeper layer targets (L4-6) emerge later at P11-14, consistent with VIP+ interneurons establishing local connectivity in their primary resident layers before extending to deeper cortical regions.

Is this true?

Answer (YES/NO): NO